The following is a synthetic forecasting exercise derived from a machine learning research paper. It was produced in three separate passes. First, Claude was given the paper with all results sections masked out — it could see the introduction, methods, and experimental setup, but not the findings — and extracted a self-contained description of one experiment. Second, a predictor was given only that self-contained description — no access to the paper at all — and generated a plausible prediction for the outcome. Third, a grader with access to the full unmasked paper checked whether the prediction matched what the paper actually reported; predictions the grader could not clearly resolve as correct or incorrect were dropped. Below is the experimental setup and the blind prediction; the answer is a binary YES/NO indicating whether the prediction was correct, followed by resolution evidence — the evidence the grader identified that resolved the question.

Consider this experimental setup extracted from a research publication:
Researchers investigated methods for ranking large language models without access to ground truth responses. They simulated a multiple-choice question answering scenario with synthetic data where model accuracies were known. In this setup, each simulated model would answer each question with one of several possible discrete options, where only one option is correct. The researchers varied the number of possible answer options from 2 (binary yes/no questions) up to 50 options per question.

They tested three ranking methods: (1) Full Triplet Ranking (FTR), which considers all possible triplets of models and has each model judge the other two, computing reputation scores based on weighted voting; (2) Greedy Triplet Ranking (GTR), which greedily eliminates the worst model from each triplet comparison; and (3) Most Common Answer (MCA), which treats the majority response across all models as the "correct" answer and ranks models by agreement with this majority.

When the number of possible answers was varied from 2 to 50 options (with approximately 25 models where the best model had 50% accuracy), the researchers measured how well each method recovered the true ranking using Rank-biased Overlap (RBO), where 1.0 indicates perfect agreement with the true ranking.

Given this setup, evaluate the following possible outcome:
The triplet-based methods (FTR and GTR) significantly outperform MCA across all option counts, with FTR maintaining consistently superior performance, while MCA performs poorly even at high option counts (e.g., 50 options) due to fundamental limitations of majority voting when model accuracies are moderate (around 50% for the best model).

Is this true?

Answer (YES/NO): NO